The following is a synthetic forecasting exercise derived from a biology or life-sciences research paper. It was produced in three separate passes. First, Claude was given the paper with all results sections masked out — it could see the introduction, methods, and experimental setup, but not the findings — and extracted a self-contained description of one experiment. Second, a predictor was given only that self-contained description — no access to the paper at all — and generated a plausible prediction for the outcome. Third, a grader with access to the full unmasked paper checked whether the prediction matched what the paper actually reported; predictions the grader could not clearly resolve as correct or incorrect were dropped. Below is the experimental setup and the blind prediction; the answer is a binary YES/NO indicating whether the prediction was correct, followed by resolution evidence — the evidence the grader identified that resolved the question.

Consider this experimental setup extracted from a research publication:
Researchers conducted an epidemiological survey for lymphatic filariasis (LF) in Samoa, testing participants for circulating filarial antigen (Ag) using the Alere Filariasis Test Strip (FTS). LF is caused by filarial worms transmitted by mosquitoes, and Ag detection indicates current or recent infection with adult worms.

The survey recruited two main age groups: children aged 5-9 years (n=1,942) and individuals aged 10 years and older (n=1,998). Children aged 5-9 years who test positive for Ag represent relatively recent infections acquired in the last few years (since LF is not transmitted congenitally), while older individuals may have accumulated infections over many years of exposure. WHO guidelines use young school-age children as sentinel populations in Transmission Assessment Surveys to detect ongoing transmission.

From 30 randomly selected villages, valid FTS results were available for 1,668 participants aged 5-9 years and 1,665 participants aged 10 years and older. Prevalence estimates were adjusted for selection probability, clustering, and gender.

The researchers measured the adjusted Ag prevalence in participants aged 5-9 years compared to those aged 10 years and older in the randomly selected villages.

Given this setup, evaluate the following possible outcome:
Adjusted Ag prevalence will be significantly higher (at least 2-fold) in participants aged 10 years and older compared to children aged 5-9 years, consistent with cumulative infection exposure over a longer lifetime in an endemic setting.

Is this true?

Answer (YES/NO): YES